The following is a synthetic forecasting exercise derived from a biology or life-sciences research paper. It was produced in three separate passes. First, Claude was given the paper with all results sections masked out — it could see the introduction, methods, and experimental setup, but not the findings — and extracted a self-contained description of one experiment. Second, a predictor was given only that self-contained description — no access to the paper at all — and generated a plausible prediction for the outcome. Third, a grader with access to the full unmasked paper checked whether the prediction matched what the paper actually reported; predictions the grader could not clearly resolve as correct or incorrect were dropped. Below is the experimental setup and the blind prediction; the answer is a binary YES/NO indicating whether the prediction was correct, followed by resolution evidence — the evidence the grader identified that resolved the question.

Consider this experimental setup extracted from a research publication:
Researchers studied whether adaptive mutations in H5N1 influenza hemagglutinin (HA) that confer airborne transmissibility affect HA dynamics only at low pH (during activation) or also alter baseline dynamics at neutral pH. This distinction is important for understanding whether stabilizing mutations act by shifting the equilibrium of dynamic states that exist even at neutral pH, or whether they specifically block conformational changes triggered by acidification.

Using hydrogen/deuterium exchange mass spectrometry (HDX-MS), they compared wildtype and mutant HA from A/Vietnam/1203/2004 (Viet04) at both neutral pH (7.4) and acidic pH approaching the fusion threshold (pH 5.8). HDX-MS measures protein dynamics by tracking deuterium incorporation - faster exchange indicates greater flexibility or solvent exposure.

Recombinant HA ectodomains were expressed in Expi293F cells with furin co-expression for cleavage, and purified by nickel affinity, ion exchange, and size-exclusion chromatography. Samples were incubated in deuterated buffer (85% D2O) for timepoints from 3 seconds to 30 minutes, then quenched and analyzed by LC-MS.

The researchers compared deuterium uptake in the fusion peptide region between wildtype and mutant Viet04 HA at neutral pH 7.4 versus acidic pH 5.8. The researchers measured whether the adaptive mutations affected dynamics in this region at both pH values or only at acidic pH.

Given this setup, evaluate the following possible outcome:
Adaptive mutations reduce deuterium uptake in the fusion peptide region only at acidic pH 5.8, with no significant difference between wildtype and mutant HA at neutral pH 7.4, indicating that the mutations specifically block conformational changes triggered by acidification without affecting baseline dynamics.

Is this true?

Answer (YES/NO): NO